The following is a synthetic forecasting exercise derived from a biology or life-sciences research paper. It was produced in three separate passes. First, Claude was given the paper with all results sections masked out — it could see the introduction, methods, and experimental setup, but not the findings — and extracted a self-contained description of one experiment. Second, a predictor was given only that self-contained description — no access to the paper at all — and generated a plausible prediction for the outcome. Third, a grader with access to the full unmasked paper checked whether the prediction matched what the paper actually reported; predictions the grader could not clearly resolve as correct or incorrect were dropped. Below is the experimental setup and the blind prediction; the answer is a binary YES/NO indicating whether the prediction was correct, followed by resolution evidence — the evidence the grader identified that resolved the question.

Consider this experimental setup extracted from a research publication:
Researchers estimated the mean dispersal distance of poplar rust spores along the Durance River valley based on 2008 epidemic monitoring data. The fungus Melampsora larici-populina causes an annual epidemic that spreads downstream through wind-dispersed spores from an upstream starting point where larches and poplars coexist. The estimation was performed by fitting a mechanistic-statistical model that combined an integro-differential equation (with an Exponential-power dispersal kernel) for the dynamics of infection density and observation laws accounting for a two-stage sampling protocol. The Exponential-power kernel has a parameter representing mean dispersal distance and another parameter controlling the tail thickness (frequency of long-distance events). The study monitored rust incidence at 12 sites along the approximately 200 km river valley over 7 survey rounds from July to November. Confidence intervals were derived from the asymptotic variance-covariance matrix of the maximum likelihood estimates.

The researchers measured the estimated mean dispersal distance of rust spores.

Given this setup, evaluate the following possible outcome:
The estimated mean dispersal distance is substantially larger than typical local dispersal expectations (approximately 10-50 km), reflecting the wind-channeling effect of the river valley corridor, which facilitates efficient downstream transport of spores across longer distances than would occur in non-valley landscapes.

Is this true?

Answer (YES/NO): NO